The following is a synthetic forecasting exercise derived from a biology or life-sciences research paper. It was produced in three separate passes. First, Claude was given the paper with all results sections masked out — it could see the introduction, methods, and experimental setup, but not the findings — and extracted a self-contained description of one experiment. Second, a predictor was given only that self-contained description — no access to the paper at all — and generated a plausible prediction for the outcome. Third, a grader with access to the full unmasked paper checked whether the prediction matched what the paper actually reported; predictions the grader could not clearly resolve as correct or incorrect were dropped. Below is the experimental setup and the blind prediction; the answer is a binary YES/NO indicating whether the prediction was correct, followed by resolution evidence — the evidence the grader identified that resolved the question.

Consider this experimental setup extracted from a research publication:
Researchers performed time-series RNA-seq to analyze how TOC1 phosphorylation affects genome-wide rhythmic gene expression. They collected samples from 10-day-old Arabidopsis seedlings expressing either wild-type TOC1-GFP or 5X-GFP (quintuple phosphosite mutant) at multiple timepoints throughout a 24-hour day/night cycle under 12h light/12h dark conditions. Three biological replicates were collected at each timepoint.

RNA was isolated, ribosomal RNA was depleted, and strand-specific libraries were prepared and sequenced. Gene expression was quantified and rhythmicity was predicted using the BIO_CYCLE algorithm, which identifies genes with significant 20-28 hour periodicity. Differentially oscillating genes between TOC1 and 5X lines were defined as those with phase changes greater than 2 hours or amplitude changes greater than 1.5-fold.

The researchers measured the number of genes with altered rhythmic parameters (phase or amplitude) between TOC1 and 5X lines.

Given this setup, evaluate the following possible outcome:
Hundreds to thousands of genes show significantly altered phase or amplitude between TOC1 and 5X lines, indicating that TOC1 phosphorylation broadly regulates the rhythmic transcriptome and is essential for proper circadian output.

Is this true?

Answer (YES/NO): YES